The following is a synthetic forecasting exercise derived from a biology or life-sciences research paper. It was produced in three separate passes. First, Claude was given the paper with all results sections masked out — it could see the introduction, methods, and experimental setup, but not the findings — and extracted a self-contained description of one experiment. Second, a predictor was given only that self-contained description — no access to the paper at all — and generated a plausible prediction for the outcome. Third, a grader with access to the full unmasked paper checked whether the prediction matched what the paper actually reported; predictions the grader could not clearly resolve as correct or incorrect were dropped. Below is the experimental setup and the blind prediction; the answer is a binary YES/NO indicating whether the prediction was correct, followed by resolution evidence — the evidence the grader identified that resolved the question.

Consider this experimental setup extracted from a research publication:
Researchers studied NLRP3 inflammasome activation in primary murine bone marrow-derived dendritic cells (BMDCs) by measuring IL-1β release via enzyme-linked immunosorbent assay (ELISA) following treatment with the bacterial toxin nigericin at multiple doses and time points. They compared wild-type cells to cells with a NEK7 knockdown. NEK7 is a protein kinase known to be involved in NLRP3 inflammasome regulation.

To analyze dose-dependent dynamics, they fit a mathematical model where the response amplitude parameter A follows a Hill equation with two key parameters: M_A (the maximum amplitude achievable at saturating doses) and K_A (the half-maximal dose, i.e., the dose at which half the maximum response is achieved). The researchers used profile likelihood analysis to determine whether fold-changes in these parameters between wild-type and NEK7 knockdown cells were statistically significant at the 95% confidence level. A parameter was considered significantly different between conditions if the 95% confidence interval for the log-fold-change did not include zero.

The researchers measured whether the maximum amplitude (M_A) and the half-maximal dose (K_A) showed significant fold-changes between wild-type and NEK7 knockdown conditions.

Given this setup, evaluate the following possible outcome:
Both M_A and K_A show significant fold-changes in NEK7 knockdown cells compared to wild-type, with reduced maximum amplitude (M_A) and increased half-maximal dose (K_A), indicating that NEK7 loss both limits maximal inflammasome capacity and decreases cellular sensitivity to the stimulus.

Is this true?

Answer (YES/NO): NO